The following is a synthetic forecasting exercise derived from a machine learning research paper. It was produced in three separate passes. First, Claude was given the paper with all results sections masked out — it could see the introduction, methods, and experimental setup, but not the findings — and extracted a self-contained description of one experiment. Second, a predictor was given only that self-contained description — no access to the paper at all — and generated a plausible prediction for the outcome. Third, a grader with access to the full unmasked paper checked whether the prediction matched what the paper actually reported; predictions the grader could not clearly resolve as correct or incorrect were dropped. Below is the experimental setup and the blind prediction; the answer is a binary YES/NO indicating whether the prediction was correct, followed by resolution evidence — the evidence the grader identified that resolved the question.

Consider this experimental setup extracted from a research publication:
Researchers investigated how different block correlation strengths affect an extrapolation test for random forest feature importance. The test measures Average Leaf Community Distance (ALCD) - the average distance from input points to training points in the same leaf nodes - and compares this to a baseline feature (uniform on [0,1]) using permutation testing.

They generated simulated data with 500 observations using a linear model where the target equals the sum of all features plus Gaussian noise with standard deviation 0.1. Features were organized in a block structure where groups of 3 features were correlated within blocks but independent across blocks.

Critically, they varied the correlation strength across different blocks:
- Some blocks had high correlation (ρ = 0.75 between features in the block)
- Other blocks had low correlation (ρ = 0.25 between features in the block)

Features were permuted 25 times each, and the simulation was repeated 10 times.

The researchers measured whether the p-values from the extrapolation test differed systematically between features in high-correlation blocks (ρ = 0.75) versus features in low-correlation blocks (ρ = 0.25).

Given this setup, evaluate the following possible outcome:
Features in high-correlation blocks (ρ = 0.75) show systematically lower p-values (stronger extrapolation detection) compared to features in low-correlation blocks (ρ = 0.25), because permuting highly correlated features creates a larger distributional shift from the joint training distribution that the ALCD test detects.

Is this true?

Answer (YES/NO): YES